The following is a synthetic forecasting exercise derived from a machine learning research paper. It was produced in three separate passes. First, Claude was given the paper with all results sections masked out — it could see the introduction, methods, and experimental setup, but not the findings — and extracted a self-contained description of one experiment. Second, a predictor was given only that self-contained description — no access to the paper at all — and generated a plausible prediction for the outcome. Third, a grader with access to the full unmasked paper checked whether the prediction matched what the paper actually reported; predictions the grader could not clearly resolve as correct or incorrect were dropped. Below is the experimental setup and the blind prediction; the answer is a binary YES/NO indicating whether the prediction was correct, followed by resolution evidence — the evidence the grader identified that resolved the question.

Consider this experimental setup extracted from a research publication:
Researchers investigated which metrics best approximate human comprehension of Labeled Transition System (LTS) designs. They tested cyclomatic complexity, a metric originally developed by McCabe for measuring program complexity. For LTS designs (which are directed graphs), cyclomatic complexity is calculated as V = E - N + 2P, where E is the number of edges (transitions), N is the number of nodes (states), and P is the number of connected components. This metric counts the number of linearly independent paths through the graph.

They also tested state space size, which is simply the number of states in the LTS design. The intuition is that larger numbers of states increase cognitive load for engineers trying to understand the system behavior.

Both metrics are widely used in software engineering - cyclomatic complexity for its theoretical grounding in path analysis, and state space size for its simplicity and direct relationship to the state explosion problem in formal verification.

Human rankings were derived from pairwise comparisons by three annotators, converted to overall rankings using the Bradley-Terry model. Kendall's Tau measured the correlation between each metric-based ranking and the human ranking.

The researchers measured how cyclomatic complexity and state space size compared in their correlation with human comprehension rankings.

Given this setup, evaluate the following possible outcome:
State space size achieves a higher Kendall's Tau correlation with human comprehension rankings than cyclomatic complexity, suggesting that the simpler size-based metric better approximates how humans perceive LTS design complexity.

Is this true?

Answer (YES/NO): YES